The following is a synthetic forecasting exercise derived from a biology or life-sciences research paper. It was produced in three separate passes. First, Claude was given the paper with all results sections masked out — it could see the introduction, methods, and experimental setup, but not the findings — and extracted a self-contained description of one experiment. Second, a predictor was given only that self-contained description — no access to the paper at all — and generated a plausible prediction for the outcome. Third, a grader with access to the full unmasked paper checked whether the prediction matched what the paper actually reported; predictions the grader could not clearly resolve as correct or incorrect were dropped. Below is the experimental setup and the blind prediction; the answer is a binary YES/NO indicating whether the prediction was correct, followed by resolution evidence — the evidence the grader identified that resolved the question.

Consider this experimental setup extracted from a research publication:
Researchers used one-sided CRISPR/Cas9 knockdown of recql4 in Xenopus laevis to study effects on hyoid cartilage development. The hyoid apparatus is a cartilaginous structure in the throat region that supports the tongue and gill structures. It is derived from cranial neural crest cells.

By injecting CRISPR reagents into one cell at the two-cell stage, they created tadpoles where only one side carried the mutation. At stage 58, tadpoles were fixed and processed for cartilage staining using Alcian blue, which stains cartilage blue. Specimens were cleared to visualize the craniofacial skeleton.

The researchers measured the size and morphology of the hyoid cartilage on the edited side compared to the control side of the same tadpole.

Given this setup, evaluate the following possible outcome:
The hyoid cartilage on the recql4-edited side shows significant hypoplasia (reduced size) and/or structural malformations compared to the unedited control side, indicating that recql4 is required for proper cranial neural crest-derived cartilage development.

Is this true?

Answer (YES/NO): YES